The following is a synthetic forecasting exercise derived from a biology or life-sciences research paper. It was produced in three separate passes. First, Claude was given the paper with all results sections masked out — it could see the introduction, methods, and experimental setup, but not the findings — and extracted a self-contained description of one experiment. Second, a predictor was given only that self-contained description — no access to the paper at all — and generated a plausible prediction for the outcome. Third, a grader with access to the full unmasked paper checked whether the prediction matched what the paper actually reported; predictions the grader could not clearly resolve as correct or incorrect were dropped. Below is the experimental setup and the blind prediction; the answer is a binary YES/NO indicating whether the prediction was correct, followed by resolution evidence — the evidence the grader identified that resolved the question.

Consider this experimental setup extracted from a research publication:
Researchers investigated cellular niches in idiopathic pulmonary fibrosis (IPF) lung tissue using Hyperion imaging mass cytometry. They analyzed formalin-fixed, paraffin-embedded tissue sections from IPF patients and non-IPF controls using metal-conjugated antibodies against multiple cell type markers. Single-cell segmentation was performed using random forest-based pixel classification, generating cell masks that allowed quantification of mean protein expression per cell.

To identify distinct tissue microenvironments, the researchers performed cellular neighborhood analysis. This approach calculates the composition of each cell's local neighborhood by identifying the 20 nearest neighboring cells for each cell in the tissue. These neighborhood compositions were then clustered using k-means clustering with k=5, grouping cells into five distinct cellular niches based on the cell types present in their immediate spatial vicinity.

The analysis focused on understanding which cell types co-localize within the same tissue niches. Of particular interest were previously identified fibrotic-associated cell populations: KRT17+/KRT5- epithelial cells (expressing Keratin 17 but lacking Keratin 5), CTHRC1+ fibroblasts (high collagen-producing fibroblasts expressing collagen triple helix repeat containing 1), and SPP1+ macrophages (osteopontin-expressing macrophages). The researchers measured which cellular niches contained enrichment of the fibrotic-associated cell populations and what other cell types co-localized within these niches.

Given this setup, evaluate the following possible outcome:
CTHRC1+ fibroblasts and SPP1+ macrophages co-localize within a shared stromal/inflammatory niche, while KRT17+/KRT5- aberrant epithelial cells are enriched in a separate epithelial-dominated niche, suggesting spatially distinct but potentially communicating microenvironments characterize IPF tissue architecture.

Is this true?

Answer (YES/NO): NO